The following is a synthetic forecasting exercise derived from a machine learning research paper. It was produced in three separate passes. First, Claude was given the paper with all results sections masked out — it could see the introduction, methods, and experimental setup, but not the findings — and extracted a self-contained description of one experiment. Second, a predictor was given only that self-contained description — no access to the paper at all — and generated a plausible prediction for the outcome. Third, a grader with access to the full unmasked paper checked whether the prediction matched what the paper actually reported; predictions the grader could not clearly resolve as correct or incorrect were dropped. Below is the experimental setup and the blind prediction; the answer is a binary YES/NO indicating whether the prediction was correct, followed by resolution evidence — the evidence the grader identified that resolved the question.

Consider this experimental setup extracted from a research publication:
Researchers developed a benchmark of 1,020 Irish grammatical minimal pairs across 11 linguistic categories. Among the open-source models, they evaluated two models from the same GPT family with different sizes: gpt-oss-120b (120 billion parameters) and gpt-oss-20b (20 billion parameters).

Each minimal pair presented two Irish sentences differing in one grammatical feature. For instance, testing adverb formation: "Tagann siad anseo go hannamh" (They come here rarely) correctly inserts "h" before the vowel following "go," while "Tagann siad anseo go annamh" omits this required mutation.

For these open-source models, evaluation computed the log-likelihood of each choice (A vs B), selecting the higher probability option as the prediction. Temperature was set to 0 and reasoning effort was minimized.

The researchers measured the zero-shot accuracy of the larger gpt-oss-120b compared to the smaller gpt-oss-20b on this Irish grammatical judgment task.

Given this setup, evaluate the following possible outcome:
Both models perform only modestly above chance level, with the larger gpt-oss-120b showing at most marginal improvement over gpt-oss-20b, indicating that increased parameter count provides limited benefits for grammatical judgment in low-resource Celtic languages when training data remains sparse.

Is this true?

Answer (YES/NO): YES